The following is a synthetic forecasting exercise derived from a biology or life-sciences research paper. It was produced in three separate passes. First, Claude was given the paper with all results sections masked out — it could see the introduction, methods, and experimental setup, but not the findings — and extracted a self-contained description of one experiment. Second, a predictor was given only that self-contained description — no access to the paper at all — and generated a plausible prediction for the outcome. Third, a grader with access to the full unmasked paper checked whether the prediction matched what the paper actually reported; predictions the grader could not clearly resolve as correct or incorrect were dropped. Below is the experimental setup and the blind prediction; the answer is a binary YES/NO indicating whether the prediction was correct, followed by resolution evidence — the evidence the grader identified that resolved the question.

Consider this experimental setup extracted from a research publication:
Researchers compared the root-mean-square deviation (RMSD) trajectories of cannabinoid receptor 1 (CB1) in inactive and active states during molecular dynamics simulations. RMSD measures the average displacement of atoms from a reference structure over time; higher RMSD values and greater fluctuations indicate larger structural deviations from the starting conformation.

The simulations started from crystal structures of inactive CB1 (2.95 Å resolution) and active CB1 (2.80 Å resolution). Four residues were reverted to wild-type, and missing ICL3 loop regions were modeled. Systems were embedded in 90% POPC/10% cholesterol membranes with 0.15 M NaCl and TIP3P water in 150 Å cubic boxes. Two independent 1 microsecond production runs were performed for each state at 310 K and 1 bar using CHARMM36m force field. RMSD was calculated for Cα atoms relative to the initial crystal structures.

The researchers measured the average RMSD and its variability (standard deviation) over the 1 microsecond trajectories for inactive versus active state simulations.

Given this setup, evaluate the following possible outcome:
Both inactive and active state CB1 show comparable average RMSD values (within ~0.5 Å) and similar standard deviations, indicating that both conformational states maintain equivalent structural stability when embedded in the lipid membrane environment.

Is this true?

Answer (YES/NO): NO